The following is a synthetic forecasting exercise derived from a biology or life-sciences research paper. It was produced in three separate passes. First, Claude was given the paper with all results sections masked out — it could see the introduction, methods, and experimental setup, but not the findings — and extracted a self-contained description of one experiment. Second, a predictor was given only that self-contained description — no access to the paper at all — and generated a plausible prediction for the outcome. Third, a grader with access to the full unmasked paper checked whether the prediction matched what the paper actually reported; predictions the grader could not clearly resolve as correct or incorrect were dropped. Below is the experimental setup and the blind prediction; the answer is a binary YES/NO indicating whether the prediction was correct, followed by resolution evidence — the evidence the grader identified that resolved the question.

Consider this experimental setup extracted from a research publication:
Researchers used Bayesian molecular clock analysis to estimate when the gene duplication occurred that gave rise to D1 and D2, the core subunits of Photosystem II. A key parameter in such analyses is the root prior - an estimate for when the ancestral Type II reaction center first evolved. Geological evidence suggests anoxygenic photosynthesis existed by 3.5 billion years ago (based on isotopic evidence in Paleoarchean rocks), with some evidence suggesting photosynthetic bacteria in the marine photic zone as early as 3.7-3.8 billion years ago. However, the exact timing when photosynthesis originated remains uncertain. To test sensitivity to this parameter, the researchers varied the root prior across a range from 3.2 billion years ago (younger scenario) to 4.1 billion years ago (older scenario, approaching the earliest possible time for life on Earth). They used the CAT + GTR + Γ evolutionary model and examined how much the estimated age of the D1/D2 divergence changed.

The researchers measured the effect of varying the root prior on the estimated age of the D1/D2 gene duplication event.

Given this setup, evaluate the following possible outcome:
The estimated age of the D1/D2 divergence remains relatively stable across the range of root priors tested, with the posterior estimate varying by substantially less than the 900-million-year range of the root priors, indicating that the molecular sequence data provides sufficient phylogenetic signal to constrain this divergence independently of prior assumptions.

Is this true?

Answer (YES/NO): YES